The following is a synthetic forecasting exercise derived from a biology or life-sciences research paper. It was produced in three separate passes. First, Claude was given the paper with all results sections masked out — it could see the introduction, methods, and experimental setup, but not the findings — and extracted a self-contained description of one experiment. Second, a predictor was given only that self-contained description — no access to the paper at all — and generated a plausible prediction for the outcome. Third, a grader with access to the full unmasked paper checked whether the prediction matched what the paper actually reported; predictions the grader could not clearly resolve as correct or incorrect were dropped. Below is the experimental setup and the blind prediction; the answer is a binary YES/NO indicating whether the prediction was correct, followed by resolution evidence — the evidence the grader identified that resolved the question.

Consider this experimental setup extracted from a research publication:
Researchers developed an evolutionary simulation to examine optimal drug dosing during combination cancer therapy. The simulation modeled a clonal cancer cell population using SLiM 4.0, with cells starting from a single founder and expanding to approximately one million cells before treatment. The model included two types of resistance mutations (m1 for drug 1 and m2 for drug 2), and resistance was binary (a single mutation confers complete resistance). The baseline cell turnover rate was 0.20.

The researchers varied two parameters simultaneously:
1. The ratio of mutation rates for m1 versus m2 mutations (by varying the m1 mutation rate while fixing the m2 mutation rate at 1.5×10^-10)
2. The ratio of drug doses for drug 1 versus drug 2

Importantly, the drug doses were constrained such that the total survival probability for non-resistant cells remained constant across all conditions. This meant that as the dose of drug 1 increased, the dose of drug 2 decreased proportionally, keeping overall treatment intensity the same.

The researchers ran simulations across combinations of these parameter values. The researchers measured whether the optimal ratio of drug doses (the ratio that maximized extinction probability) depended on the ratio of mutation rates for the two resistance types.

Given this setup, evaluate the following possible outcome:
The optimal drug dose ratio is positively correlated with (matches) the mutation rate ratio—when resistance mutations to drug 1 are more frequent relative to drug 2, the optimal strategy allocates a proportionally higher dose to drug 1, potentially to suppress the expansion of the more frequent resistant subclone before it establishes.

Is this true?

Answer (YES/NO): NO